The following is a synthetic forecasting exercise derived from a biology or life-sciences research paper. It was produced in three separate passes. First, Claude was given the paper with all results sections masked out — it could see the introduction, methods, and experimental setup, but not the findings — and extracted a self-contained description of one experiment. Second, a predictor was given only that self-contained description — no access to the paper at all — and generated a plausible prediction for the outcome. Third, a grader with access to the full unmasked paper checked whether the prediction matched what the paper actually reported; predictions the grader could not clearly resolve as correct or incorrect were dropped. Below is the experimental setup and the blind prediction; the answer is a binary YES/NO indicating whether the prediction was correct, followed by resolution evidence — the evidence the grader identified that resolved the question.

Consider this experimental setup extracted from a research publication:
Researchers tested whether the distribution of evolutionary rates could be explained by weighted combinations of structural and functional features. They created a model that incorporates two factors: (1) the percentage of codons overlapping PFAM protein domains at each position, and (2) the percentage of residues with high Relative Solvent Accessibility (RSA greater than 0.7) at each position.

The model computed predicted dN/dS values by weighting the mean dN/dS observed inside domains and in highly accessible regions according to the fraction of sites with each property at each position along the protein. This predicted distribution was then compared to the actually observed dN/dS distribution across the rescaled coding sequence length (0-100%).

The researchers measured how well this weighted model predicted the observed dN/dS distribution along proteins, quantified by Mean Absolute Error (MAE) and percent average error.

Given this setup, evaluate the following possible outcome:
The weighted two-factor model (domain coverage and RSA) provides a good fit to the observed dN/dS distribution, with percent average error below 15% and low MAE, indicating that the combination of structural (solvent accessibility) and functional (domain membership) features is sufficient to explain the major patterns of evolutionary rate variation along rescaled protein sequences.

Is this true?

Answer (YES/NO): YES